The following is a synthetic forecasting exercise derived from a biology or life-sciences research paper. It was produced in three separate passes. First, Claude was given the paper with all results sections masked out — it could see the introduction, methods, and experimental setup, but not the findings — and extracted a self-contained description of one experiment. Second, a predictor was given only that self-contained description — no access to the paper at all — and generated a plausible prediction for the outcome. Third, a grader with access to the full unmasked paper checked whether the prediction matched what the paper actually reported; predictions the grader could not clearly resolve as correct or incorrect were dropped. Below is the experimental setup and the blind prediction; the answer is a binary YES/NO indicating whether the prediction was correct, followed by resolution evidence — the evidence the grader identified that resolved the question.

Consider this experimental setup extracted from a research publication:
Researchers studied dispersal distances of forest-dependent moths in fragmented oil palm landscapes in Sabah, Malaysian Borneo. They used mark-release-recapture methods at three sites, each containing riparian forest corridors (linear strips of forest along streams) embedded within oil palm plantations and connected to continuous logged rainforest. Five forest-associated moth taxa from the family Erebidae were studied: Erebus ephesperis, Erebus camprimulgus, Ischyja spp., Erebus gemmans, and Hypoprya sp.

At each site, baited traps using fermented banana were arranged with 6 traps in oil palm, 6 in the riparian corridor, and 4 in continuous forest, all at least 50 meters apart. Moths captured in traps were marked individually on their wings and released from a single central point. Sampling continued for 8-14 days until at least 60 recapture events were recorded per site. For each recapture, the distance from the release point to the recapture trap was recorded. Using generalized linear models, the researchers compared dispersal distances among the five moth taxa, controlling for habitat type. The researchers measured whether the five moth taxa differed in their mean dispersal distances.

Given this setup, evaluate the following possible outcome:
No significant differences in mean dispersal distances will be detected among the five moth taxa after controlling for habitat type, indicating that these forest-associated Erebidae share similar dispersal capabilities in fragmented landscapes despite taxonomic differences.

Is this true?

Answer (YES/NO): YES